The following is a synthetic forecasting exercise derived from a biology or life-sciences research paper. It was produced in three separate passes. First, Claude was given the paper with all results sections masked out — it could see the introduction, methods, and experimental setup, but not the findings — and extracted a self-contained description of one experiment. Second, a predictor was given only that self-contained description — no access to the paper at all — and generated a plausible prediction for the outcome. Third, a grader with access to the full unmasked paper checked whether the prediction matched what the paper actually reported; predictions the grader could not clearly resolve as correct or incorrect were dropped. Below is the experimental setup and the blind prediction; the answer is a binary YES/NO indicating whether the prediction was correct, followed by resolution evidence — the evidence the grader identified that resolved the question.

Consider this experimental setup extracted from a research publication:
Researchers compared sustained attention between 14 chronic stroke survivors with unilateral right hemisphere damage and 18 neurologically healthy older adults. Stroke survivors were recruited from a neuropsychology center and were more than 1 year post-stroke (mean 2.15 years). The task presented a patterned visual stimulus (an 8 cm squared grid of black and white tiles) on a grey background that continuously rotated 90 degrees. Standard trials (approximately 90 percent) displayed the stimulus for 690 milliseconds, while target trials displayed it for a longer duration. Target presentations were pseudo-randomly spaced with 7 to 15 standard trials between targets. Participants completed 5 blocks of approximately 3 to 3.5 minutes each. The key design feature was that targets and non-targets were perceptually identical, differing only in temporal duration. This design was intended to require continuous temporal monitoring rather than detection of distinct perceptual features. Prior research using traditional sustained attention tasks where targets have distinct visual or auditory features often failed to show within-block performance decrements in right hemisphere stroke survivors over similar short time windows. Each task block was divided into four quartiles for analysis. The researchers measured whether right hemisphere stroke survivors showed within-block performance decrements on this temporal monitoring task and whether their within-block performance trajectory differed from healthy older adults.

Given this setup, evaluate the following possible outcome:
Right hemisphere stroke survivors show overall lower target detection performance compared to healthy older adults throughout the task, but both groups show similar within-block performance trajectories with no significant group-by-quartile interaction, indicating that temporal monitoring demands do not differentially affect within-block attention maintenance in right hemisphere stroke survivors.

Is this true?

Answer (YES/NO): NO